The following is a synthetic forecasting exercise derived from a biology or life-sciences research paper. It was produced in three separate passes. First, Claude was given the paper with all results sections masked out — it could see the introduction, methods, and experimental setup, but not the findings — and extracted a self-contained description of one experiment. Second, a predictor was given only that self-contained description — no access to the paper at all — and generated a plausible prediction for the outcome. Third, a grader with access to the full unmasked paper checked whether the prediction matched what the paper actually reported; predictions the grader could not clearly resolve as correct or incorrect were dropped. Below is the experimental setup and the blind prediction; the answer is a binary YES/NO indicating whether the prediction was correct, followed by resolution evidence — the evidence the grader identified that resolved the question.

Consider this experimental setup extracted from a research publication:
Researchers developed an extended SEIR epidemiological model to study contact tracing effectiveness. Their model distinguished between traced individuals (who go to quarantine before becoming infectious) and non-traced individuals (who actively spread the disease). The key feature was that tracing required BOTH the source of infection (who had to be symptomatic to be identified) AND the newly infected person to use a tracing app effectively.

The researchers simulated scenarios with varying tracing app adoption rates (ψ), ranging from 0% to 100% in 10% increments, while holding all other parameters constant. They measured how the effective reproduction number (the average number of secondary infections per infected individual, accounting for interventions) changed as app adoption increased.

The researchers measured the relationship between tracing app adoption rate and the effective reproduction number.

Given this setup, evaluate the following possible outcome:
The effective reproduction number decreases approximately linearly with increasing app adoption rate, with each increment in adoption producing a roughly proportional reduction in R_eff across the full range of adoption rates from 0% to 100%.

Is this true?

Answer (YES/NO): NO